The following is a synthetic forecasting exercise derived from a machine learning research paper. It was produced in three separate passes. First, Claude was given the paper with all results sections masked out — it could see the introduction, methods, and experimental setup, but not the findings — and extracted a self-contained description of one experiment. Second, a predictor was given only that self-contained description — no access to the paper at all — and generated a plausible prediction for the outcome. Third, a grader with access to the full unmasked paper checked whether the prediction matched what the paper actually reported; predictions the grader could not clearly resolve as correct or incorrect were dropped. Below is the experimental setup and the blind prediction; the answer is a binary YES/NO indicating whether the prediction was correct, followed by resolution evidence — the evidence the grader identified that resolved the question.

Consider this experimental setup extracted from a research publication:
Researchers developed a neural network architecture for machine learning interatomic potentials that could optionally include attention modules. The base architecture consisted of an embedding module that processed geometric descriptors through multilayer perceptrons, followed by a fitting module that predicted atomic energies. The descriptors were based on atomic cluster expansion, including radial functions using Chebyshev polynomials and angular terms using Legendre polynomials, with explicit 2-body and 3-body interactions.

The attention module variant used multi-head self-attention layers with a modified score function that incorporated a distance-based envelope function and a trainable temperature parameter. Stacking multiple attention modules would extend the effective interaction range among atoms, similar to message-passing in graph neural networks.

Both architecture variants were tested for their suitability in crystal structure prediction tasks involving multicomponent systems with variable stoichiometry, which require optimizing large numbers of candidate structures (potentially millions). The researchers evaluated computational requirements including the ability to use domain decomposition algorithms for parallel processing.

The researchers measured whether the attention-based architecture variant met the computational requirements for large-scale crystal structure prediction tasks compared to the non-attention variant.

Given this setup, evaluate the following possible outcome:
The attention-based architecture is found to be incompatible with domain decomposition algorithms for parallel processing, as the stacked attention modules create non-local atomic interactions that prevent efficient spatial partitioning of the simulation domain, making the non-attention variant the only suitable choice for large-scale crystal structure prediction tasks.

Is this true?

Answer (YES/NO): NO